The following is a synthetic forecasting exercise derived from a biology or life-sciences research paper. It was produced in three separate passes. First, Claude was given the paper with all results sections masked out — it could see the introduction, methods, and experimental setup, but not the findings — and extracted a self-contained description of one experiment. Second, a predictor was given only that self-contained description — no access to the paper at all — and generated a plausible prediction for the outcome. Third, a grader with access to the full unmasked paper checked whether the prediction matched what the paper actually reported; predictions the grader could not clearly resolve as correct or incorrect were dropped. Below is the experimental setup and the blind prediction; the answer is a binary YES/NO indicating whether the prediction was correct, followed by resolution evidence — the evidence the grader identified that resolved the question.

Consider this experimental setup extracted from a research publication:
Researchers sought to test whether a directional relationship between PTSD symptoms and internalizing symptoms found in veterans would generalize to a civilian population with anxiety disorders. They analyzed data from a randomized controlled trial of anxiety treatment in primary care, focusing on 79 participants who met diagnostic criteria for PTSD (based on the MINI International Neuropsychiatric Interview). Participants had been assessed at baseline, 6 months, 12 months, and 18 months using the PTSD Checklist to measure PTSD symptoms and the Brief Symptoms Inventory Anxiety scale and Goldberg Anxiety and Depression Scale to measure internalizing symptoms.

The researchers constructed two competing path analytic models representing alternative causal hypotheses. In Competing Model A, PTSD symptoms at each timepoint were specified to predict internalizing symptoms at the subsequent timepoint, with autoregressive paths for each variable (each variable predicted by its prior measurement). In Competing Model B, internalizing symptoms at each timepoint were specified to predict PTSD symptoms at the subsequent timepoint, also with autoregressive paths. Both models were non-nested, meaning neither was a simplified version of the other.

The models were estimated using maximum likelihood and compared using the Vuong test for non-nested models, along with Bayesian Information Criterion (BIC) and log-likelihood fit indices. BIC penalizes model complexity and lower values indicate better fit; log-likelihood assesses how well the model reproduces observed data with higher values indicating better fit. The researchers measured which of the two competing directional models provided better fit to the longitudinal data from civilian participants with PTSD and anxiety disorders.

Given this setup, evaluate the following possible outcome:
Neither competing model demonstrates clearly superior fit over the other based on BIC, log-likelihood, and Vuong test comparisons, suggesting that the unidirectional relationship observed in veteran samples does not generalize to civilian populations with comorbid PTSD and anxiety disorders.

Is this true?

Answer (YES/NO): NO